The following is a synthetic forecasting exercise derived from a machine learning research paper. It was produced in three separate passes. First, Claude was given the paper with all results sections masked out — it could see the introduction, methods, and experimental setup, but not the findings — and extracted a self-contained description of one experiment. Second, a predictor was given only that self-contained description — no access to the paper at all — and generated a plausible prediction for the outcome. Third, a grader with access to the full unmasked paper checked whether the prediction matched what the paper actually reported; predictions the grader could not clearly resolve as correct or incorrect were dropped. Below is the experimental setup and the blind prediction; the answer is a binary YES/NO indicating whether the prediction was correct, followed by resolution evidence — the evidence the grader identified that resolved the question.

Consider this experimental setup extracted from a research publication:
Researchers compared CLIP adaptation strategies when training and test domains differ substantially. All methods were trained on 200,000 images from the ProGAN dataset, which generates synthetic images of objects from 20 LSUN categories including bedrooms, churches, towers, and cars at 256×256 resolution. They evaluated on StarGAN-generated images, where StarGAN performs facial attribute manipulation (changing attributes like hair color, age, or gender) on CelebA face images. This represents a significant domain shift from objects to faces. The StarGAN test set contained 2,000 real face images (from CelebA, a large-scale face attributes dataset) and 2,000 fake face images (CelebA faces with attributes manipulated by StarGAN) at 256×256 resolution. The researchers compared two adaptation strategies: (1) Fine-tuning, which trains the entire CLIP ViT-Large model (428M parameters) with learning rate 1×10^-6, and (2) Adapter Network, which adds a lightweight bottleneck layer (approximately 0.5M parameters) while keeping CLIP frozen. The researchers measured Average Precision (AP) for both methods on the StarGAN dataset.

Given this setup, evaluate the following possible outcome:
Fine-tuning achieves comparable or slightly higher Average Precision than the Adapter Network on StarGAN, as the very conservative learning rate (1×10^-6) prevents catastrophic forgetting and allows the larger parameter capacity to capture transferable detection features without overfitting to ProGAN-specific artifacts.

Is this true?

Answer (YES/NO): YES